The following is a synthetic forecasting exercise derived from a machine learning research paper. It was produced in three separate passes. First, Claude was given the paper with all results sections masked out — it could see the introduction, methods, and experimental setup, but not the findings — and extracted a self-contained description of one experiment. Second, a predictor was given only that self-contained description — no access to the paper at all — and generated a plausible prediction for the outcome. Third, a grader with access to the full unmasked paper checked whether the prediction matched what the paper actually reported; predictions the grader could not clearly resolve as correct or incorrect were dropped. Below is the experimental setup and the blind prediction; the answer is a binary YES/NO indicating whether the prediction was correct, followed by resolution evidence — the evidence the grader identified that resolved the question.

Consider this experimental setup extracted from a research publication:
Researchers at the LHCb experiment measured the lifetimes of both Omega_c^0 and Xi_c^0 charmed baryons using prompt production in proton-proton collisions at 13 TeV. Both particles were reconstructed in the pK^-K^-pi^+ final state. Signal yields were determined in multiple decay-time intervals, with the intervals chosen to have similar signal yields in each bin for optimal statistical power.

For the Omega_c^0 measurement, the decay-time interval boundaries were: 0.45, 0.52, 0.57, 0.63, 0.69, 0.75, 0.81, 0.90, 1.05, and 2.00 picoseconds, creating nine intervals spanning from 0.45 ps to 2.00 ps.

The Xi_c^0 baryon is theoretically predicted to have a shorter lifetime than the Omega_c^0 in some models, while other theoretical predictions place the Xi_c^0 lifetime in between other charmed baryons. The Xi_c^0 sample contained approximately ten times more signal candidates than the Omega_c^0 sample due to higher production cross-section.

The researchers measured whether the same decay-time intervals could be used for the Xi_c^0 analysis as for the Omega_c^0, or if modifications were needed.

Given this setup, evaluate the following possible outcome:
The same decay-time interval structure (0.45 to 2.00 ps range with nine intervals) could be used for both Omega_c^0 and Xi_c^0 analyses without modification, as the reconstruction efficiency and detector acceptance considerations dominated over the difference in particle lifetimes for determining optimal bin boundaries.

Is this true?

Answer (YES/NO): NO